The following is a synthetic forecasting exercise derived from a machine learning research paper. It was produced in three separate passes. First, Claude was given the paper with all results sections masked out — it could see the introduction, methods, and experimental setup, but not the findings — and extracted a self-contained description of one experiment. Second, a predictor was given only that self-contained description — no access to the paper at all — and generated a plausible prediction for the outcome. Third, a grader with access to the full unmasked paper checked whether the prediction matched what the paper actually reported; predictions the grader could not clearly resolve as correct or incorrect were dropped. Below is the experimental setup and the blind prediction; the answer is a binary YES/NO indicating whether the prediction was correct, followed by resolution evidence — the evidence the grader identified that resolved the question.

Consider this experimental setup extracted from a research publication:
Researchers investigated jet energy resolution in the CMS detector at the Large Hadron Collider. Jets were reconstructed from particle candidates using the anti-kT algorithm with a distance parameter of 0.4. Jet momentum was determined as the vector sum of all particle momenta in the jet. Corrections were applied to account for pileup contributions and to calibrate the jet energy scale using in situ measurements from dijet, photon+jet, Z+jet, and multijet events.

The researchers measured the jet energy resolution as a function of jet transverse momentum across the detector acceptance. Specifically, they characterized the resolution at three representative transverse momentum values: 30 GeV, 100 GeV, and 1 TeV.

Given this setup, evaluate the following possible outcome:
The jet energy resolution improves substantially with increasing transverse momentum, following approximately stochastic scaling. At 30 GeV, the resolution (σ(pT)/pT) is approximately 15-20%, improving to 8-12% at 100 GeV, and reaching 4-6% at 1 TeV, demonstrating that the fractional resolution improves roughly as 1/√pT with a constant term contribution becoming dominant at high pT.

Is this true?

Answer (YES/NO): YES